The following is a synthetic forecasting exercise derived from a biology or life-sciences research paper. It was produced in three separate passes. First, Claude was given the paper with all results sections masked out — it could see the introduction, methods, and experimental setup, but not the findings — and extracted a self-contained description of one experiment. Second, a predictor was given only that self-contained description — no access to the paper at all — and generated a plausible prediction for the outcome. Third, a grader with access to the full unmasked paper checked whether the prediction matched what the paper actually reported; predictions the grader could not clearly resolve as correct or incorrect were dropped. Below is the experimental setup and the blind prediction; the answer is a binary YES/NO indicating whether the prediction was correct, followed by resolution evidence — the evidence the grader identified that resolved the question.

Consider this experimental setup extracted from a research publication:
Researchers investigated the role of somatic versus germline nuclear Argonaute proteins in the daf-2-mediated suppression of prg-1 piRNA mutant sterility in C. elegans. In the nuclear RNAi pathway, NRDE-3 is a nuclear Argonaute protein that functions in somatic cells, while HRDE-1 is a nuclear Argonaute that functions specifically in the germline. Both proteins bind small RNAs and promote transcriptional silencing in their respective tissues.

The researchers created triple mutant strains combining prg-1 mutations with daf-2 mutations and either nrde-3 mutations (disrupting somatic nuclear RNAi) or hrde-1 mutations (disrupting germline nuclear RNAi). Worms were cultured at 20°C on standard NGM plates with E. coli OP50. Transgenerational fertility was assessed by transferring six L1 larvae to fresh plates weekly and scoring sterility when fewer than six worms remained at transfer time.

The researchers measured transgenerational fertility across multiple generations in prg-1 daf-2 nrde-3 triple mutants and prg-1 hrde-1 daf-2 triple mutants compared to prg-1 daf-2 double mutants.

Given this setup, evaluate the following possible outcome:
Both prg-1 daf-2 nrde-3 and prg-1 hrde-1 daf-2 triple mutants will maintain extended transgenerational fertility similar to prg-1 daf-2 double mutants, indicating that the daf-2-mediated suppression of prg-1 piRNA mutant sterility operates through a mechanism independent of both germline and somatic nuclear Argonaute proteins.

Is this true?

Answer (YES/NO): NO